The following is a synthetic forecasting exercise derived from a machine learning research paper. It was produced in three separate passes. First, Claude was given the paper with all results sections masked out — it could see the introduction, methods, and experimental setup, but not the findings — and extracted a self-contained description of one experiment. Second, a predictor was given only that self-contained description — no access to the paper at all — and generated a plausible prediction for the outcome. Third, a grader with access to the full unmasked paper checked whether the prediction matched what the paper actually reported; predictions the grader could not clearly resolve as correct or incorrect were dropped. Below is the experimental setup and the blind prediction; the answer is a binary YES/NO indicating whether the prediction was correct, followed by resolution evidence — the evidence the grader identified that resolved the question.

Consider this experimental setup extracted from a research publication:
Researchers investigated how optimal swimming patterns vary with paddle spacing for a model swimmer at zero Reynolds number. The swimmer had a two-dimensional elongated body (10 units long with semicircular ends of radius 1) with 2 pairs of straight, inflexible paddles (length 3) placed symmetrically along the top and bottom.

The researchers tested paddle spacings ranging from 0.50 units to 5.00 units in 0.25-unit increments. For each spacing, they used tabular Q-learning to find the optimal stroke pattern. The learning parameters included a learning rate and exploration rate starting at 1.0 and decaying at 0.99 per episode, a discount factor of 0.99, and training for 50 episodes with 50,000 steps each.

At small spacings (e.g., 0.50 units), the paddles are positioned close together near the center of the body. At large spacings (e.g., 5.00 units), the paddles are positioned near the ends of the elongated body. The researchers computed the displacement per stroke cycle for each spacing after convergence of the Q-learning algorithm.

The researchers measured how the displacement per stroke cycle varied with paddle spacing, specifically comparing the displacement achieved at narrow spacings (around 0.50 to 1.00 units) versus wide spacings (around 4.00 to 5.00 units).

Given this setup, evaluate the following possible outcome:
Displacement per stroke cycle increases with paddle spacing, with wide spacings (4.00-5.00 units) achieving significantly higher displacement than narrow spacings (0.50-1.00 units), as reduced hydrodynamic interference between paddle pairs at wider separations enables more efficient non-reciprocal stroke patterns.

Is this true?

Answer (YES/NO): NO